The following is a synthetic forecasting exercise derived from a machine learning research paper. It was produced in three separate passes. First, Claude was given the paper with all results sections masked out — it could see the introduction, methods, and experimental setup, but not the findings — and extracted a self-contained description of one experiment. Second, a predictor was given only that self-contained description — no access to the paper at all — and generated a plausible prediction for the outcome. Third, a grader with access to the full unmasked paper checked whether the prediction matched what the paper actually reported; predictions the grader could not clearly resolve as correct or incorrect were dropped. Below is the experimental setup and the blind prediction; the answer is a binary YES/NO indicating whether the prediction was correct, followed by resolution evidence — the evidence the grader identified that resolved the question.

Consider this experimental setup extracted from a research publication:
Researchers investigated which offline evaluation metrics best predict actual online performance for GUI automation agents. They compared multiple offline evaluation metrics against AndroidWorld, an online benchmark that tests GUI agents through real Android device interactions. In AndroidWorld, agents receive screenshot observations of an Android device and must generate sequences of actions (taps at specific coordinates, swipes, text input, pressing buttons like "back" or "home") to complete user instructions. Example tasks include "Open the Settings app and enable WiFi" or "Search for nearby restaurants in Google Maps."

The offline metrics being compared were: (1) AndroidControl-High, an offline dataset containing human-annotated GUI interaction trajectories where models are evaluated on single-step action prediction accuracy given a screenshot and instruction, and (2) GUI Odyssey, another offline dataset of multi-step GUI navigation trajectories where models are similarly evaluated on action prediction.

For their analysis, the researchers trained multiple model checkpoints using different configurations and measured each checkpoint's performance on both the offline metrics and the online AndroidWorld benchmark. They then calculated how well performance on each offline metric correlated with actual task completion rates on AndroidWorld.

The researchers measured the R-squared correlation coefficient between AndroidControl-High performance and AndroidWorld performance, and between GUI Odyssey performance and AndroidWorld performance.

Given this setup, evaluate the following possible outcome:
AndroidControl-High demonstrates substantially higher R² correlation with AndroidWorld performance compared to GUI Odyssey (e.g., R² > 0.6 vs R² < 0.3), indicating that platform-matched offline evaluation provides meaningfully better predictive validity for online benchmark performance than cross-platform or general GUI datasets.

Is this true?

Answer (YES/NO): NO